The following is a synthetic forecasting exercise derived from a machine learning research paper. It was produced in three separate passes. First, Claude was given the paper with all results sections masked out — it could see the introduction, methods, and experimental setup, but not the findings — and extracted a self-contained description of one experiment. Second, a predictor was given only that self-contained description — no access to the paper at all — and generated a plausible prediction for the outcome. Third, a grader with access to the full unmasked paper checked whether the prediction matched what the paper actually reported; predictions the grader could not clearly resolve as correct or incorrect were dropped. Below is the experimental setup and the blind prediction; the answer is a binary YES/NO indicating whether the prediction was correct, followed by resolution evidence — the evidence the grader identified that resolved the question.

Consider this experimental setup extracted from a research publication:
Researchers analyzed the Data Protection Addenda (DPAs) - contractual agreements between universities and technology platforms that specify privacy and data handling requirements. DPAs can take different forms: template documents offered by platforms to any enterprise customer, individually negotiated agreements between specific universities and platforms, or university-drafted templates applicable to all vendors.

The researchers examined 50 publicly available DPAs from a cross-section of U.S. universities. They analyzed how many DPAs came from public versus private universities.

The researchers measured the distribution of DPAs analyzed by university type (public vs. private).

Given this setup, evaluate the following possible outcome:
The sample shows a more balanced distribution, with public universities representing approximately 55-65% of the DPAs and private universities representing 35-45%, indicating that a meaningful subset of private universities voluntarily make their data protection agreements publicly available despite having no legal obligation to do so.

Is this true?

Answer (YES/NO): NO